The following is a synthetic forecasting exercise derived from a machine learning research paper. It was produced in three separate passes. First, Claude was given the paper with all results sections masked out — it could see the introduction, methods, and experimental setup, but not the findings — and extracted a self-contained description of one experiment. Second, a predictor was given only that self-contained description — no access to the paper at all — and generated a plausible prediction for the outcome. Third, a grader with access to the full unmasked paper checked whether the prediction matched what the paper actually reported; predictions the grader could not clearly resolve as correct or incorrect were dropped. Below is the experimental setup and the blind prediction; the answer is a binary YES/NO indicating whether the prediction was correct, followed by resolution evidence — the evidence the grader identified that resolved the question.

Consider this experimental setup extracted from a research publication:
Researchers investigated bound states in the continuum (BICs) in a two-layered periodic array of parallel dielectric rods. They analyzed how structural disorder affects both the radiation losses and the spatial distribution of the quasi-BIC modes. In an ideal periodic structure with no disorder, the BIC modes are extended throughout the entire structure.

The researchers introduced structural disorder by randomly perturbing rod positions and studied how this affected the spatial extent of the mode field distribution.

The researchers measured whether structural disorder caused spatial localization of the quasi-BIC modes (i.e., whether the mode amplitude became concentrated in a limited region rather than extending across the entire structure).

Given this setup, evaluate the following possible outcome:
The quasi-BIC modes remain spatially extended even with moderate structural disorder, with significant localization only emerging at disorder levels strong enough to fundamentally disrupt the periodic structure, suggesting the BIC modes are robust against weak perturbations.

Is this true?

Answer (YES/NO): NO